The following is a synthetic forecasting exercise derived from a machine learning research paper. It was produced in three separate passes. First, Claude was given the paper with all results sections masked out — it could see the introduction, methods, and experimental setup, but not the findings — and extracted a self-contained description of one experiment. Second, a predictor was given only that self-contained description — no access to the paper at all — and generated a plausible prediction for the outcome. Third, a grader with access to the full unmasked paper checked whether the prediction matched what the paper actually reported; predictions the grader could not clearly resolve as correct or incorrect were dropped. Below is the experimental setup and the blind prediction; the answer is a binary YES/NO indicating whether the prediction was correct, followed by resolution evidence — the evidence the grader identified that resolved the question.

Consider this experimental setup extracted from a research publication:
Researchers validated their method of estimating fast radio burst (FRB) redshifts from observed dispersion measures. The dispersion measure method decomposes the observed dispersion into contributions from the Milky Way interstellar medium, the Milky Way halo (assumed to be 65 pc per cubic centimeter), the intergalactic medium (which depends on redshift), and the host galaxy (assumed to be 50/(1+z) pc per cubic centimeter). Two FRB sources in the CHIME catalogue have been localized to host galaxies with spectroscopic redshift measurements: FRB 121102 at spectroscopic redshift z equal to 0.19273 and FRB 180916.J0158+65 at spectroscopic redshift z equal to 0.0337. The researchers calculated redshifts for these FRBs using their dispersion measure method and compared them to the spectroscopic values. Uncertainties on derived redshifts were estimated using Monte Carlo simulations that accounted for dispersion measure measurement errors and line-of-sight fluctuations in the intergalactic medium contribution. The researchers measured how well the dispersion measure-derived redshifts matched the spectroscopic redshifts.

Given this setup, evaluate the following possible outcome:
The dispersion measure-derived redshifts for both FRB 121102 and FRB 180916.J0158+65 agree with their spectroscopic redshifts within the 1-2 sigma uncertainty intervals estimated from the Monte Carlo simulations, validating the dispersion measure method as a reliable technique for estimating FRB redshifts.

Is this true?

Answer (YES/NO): YES